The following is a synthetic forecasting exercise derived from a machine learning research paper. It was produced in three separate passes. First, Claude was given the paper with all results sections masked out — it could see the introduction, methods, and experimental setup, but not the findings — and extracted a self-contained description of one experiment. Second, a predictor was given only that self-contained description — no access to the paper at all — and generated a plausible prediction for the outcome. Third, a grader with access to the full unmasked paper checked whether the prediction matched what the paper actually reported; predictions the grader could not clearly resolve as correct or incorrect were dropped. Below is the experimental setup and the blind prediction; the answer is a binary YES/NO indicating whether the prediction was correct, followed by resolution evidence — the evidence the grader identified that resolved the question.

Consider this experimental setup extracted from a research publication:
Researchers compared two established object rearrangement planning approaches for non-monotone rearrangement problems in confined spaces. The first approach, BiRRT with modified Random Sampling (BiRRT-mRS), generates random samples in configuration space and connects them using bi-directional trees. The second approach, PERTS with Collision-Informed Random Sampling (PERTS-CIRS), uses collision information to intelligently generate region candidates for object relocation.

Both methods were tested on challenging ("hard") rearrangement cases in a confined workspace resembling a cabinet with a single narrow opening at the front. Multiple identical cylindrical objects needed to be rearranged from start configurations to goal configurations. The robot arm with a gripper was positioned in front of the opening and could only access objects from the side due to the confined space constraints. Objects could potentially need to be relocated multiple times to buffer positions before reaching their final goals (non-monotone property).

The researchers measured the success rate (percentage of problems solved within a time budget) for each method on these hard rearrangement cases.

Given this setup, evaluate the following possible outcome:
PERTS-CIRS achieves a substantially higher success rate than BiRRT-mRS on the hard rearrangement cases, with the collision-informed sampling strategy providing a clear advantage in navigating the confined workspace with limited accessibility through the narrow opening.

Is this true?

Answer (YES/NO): YES